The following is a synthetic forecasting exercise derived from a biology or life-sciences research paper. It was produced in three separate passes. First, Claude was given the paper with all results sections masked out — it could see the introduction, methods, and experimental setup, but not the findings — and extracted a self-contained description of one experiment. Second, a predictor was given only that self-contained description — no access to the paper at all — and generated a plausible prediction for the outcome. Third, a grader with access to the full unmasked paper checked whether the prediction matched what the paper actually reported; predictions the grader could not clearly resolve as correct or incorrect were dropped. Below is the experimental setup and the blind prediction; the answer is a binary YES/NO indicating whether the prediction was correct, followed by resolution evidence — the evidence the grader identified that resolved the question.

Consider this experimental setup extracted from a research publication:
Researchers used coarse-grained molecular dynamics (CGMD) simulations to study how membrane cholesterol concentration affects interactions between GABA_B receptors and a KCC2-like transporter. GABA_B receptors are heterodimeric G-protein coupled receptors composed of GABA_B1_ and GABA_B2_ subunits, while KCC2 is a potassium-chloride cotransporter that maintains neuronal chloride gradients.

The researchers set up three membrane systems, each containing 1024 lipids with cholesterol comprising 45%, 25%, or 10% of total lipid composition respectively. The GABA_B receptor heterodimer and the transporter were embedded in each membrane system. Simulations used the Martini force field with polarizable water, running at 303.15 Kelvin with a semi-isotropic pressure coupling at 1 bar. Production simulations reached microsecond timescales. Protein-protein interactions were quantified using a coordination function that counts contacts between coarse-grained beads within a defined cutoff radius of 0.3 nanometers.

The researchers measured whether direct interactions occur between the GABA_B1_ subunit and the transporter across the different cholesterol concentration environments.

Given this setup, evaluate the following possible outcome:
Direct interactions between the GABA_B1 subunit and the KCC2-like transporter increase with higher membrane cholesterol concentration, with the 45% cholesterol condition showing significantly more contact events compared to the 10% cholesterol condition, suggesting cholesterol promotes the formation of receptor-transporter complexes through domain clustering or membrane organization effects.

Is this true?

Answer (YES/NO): NO